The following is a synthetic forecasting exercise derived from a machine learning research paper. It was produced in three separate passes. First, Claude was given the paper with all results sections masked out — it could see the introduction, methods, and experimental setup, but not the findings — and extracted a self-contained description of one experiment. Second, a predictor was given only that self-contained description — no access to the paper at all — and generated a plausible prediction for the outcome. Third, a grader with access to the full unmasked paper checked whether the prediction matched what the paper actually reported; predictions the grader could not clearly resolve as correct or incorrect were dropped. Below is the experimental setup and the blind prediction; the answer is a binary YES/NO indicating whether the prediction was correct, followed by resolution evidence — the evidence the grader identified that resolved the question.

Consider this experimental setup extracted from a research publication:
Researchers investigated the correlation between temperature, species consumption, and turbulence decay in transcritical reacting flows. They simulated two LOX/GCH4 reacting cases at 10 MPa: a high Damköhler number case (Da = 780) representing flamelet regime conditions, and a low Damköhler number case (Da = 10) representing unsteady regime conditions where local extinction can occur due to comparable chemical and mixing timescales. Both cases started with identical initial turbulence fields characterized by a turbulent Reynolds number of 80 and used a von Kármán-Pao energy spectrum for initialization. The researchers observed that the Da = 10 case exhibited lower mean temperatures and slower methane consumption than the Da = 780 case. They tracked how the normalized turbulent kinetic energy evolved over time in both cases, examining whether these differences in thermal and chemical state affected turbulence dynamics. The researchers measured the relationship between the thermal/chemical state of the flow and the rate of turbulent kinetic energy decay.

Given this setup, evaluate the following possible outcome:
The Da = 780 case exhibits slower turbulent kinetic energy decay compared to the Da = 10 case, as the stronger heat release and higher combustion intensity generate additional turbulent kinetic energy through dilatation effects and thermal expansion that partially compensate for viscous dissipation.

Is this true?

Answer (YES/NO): NO